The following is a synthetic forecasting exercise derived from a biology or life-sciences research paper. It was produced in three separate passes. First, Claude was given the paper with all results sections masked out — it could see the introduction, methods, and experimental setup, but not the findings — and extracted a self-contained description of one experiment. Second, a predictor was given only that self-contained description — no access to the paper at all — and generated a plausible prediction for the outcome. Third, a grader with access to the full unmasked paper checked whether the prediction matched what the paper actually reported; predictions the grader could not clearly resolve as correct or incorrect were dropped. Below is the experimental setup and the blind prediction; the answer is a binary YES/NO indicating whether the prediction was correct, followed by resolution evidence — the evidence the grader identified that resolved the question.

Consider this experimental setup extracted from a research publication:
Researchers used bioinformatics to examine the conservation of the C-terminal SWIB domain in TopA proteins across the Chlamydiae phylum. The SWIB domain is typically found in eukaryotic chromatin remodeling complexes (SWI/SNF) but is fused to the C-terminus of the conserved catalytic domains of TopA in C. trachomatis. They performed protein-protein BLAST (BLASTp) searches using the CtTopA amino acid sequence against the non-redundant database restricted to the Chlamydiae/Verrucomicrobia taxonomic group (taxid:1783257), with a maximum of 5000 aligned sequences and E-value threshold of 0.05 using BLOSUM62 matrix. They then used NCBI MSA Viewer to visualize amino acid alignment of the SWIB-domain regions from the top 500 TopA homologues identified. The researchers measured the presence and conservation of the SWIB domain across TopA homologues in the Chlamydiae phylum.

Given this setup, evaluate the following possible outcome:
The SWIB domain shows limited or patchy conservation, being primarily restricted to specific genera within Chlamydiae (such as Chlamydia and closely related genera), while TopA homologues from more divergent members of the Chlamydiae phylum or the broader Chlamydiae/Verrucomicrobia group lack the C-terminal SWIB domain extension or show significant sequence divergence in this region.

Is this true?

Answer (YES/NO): YES